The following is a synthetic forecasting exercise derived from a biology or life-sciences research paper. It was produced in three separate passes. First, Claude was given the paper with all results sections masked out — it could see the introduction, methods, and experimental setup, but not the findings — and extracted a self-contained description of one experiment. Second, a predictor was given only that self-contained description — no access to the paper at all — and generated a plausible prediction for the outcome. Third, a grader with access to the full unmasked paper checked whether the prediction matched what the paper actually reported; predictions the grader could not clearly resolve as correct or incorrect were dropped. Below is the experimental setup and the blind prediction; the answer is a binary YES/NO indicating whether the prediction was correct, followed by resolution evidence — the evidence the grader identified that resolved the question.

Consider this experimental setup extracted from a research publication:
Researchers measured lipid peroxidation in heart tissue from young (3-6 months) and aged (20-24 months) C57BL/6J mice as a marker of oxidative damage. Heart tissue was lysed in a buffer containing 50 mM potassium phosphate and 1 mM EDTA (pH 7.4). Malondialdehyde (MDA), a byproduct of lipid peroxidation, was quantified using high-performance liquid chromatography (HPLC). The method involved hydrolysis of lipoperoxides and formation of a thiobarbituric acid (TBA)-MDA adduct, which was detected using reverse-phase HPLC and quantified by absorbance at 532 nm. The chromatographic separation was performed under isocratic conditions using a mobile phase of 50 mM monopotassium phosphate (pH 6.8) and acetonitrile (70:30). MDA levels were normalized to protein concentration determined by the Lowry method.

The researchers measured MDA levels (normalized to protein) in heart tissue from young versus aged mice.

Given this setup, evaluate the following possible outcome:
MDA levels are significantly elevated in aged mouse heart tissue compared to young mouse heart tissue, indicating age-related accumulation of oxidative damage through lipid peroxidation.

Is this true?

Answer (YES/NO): YES